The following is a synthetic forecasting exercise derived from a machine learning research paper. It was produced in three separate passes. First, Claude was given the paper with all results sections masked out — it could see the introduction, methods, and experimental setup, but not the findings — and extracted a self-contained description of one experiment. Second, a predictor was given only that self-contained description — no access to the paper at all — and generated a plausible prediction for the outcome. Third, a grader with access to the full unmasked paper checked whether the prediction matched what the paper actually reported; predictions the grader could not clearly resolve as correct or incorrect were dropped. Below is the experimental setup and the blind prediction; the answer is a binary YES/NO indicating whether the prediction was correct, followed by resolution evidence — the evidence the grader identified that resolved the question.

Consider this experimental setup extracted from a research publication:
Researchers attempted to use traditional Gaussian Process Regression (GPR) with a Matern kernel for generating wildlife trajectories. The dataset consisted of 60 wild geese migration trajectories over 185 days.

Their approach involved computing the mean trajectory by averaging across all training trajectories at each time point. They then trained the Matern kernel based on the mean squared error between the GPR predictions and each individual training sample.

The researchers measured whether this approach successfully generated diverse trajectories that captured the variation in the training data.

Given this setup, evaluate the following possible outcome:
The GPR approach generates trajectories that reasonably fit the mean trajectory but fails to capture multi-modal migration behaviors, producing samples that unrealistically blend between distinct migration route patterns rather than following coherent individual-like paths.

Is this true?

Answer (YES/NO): NO